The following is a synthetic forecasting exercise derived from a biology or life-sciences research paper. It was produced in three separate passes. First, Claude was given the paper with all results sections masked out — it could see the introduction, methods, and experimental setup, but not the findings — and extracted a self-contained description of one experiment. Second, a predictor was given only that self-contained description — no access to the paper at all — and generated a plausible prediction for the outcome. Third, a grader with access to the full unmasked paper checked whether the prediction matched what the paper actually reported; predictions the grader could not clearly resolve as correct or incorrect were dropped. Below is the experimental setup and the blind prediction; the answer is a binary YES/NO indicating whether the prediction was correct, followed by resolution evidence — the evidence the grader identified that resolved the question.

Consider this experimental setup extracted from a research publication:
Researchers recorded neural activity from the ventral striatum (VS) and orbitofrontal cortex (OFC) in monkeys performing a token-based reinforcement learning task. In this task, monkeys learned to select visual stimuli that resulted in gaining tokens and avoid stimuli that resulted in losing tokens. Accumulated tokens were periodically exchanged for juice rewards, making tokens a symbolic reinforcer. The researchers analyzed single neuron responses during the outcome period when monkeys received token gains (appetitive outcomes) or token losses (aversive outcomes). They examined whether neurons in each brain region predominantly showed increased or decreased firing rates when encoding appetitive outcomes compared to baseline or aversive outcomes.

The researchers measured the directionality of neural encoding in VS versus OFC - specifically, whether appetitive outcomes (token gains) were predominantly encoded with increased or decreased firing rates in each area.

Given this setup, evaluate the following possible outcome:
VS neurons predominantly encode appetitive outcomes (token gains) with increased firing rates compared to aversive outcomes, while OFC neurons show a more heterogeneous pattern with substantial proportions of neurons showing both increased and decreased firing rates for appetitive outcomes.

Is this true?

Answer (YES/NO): YES